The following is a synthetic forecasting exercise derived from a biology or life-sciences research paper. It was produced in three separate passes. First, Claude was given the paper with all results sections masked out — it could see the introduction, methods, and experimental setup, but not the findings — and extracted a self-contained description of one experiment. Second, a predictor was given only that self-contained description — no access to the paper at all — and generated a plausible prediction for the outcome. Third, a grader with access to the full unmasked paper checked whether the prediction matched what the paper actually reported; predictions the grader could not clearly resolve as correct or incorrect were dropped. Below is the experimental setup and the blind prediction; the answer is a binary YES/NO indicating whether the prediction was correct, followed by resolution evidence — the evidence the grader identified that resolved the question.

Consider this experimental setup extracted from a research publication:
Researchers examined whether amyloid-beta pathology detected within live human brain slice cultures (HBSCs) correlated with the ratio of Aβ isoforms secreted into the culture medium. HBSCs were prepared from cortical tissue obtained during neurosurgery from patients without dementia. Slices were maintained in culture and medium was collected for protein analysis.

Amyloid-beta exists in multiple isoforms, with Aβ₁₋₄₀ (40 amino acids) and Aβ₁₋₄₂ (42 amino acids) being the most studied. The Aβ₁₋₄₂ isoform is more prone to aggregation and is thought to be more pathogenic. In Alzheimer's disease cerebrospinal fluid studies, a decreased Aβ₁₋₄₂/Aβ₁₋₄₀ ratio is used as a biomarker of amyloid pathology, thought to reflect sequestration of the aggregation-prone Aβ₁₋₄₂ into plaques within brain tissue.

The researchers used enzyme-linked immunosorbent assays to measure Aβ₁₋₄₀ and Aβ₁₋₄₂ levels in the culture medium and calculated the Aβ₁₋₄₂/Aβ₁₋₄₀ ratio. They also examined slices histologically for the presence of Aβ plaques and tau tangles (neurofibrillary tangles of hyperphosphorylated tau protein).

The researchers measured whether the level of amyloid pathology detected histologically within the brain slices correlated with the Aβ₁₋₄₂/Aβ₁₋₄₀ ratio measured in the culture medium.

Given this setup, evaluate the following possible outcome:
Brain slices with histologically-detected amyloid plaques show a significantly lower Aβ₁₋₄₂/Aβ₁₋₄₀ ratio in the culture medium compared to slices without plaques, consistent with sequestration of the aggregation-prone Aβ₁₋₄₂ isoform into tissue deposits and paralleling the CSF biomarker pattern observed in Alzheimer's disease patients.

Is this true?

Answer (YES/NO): NO